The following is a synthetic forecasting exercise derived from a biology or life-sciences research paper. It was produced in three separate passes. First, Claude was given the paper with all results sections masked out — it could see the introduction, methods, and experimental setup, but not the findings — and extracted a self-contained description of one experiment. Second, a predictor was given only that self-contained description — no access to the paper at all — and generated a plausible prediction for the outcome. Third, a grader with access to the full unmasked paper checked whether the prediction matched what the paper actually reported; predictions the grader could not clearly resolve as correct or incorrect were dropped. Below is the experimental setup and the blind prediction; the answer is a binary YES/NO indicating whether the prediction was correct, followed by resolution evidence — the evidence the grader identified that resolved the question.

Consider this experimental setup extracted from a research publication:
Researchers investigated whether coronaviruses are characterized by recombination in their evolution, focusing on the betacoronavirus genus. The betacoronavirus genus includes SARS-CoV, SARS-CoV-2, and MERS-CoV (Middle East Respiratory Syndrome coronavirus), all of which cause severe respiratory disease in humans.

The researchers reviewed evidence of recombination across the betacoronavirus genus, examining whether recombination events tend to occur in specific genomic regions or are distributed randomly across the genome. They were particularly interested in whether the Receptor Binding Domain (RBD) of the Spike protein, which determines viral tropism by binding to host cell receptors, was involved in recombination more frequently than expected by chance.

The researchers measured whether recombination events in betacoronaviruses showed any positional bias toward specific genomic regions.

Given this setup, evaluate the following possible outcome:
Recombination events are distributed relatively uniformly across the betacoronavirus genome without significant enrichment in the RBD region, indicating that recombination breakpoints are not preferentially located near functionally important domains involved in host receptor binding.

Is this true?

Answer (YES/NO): NO